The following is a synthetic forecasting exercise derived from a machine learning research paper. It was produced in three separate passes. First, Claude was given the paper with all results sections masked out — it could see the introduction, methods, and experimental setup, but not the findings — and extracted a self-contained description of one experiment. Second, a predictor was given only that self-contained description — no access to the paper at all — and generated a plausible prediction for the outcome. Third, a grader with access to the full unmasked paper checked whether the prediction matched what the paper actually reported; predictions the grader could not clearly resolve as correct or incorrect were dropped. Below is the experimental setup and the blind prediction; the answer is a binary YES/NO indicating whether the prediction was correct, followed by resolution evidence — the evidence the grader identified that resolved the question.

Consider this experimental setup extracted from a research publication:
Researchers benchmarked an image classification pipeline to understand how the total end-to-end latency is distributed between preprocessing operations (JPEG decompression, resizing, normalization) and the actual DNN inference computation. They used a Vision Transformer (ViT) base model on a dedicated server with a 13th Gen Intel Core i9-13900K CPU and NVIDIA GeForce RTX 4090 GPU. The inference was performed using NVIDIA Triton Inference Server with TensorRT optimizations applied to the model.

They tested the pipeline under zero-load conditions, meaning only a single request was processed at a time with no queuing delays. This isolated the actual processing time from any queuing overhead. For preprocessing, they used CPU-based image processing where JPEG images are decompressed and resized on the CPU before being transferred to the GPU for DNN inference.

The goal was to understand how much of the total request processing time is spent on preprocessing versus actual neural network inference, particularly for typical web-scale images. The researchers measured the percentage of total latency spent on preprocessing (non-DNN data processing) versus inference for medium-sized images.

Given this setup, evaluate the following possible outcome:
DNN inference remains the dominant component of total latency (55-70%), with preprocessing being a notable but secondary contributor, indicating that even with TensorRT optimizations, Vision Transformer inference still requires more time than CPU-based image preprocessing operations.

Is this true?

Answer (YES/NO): NO